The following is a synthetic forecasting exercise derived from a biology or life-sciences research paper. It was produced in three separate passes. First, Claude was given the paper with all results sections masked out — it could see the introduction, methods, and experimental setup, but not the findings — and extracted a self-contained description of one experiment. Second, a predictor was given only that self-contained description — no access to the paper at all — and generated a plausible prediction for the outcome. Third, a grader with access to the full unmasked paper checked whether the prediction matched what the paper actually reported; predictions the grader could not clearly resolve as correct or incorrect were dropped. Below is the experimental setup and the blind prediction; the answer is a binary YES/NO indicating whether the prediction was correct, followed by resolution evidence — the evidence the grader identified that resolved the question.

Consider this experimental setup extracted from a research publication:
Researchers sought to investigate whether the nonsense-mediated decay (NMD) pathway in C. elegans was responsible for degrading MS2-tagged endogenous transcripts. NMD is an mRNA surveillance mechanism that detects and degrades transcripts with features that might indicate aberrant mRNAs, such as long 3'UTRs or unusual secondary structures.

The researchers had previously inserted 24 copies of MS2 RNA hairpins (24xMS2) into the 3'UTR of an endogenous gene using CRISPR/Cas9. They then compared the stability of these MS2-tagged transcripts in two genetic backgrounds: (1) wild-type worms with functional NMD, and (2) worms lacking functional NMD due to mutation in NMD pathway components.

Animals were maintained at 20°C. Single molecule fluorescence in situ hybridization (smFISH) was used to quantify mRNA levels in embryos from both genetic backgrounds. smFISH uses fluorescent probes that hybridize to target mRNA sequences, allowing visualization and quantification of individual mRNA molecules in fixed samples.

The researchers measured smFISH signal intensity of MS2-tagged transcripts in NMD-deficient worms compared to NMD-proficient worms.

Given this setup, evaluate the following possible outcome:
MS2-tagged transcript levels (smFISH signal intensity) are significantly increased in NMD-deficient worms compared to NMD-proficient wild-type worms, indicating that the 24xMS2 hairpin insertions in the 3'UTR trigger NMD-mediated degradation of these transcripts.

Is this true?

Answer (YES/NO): YES